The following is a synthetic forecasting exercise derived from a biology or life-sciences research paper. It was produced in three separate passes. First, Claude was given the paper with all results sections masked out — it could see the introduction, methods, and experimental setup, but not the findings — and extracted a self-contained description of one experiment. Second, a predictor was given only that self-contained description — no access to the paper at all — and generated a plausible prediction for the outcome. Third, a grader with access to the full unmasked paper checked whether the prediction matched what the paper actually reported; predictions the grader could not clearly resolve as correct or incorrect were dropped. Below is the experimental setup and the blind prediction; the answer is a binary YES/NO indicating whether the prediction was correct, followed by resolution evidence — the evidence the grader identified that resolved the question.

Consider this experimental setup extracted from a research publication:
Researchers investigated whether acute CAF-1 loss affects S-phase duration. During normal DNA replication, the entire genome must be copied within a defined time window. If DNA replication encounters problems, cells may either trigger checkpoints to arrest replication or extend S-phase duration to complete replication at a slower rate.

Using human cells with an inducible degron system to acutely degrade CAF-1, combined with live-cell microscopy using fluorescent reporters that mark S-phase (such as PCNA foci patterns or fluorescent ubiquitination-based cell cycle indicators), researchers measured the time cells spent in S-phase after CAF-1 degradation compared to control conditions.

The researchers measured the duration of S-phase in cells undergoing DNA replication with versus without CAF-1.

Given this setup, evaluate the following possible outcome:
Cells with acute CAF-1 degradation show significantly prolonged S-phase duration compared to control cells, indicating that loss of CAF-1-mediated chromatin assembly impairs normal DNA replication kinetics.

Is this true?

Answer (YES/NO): YES